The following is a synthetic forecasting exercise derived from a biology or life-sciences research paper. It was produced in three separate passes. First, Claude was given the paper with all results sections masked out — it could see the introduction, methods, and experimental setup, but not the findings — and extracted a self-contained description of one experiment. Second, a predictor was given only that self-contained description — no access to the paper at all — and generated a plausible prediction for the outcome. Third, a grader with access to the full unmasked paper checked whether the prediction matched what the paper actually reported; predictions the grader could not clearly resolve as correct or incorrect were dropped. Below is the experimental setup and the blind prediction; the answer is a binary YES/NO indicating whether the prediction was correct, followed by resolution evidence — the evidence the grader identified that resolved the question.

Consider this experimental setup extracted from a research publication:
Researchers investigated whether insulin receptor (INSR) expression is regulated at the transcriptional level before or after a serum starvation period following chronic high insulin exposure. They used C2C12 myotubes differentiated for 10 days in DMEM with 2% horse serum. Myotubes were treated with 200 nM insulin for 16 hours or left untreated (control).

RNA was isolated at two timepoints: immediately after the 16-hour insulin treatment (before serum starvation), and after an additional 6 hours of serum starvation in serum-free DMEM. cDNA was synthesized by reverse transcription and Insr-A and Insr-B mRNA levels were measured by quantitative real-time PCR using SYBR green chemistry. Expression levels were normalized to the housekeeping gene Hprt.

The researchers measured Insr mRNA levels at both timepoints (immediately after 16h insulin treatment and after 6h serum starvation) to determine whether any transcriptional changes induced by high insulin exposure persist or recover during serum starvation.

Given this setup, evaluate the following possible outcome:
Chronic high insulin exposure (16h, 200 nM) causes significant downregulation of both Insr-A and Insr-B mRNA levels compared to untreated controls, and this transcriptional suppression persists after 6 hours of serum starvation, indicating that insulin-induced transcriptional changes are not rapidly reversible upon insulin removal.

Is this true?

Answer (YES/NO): NO